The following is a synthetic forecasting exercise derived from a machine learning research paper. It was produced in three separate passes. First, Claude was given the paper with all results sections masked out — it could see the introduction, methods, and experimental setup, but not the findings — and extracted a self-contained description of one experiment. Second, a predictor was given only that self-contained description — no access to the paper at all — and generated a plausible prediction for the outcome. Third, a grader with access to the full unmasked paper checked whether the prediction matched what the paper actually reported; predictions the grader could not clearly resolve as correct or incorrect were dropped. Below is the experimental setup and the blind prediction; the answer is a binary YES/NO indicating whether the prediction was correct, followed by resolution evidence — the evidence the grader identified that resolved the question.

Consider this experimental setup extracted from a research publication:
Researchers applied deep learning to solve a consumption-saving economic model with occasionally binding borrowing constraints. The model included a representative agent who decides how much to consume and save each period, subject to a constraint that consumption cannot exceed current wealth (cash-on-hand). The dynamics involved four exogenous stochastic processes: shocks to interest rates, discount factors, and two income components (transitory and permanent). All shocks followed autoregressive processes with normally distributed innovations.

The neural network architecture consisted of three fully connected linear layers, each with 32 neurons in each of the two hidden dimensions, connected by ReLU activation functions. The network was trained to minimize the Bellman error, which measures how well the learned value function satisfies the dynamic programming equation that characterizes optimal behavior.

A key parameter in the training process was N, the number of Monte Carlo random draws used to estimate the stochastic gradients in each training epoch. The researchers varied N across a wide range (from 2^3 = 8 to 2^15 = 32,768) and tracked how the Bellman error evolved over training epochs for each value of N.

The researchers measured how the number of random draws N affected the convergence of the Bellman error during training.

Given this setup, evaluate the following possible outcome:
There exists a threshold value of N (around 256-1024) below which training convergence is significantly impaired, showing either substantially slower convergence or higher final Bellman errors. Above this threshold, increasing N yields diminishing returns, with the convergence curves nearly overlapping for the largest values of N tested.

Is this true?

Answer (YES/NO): NO